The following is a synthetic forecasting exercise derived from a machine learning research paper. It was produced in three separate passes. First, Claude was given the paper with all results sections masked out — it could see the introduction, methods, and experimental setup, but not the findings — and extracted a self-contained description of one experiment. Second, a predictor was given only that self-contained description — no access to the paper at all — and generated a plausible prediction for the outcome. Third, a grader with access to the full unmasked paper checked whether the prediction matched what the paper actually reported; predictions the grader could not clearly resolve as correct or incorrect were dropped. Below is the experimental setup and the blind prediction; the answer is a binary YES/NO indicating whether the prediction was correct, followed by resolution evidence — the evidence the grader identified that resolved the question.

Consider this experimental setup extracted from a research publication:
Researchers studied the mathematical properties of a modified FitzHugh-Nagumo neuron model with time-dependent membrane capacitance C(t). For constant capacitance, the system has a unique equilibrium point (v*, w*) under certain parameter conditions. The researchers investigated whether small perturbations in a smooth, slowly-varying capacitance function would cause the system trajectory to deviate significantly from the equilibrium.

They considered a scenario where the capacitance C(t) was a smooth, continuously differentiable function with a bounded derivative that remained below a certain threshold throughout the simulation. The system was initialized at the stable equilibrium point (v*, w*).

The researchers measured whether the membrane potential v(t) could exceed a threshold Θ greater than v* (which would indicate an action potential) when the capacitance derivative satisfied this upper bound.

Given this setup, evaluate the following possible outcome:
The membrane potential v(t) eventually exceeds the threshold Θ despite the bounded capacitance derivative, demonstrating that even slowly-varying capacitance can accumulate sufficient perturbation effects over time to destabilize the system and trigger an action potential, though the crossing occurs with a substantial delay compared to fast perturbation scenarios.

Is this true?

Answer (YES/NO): NO